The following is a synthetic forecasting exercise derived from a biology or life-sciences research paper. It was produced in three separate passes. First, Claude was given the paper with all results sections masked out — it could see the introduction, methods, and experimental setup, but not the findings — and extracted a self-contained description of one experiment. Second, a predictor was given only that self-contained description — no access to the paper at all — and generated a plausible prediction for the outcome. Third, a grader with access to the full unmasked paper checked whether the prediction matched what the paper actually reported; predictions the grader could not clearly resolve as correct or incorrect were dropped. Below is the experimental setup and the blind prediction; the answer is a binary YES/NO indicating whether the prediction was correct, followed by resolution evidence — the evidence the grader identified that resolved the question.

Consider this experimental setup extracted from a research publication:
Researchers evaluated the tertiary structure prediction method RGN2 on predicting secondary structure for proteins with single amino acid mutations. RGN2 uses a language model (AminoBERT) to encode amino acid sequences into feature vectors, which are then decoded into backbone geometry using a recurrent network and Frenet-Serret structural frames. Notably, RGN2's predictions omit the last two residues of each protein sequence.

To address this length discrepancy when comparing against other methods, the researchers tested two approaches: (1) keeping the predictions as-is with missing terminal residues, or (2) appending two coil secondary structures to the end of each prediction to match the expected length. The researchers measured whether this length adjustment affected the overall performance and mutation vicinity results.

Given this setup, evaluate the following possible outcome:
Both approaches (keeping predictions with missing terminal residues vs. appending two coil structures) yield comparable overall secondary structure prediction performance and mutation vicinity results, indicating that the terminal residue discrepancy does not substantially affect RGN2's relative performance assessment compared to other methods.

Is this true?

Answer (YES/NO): YES